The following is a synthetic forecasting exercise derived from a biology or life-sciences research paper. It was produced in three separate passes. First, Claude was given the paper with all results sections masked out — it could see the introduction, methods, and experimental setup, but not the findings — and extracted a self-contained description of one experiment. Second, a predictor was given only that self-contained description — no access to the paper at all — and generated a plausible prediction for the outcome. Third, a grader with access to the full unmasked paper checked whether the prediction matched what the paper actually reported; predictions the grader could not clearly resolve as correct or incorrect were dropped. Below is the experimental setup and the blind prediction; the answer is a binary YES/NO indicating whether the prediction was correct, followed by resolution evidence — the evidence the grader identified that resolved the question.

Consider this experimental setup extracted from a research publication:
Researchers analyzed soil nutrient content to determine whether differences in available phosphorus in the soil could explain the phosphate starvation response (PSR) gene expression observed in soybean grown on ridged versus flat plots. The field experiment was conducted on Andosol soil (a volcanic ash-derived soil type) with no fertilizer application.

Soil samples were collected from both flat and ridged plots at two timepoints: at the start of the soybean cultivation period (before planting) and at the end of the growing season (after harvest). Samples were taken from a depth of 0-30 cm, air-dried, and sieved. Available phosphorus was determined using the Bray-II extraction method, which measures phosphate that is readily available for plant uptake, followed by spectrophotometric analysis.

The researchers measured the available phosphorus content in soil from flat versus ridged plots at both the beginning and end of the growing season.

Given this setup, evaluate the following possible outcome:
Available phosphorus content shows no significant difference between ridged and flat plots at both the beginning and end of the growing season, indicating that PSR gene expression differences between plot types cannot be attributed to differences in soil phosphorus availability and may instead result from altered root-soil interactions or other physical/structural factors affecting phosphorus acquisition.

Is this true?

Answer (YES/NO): YES